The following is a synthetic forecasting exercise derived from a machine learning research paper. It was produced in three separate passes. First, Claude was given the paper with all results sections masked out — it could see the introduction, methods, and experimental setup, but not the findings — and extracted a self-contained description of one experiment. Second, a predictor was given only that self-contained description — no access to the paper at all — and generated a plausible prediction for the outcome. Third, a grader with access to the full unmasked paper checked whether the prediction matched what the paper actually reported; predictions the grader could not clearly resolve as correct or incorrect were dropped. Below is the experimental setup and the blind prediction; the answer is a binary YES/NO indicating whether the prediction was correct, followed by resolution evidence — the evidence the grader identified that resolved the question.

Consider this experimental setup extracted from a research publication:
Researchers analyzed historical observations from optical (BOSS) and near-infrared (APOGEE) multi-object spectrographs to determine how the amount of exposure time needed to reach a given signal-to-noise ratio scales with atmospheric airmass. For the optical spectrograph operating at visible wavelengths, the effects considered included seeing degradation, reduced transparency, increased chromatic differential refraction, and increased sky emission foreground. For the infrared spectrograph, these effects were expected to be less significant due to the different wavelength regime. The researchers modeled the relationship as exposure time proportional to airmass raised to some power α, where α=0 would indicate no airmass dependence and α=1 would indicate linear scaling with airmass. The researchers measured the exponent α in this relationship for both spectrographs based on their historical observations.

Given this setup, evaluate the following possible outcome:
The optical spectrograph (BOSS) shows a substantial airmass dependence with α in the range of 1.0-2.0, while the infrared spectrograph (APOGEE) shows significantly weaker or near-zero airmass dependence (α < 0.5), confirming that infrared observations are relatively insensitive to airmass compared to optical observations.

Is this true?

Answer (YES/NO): YES